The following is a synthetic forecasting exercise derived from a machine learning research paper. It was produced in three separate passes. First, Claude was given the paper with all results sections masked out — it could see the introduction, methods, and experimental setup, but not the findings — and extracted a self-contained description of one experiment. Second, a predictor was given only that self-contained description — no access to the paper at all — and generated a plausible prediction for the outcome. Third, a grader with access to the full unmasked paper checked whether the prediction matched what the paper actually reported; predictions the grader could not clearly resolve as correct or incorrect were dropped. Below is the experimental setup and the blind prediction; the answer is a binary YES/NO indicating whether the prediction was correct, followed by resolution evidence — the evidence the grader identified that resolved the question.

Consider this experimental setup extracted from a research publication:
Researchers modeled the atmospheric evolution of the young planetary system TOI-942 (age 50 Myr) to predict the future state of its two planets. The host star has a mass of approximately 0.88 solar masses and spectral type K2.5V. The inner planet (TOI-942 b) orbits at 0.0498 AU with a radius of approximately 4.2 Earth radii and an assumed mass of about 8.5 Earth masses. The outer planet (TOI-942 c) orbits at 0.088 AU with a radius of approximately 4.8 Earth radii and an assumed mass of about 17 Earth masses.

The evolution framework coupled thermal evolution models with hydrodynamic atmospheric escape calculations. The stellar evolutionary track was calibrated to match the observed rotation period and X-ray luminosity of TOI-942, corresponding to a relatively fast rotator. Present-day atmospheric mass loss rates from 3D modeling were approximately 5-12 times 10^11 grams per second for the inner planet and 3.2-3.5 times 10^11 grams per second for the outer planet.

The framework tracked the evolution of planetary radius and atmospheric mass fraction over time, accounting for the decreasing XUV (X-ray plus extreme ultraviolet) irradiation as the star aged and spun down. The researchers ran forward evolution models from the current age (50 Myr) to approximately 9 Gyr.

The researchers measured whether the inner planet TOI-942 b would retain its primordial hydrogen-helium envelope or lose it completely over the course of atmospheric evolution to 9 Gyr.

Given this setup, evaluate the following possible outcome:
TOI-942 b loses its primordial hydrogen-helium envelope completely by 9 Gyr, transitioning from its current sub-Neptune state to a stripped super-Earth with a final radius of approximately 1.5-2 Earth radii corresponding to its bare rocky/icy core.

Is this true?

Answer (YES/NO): YES